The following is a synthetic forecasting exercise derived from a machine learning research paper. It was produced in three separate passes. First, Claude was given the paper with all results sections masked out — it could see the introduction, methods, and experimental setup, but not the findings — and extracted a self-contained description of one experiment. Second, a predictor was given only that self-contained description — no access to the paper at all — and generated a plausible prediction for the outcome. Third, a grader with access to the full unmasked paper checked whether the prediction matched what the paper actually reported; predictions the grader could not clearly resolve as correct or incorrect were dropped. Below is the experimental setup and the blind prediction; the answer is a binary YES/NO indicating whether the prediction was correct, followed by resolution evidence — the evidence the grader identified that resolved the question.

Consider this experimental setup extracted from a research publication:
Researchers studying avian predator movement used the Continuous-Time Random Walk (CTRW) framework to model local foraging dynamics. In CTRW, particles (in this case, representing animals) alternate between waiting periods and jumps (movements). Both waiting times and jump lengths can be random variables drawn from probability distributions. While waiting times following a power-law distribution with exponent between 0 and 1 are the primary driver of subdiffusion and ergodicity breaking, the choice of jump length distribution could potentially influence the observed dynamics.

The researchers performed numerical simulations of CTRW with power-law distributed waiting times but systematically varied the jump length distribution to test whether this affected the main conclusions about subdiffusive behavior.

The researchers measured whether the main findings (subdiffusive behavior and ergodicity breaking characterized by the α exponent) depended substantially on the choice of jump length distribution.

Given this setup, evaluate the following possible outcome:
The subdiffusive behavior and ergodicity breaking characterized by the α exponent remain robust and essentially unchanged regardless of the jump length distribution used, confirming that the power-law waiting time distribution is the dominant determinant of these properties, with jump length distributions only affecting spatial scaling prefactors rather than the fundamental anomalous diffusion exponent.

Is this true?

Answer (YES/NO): YES